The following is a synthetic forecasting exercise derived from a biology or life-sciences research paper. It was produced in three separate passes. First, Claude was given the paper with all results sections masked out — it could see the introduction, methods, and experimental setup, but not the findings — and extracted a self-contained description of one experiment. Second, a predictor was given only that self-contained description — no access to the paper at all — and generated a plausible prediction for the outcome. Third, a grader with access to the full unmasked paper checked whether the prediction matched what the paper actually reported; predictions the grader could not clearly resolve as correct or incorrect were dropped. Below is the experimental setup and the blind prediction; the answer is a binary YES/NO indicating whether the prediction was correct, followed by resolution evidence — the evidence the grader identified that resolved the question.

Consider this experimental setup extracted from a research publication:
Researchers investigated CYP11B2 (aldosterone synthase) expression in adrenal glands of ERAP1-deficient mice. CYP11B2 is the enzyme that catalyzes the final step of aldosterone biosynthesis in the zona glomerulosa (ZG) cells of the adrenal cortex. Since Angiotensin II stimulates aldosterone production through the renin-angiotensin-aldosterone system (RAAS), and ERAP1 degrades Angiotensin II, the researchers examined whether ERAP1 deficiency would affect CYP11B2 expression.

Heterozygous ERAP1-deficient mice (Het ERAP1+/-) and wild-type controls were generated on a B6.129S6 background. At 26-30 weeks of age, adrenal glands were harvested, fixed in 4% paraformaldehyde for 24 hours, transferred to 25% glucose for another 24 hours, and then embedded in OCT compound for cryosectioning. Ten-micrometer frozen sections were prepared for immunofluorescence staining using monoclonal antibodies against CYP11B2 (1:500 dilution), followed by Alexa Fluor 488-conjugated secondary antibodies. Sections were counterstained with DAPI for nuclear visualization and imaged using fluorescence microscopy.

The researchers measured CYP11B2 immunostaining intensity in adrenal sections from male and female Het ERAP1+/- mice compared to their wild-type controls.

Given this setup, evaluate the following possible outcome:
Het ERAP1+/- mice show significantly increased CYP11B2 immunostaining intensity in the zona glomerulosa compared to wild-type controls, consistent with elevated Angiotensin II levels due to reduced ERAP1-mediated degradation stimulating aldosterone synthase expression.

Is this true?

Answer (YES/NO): NO